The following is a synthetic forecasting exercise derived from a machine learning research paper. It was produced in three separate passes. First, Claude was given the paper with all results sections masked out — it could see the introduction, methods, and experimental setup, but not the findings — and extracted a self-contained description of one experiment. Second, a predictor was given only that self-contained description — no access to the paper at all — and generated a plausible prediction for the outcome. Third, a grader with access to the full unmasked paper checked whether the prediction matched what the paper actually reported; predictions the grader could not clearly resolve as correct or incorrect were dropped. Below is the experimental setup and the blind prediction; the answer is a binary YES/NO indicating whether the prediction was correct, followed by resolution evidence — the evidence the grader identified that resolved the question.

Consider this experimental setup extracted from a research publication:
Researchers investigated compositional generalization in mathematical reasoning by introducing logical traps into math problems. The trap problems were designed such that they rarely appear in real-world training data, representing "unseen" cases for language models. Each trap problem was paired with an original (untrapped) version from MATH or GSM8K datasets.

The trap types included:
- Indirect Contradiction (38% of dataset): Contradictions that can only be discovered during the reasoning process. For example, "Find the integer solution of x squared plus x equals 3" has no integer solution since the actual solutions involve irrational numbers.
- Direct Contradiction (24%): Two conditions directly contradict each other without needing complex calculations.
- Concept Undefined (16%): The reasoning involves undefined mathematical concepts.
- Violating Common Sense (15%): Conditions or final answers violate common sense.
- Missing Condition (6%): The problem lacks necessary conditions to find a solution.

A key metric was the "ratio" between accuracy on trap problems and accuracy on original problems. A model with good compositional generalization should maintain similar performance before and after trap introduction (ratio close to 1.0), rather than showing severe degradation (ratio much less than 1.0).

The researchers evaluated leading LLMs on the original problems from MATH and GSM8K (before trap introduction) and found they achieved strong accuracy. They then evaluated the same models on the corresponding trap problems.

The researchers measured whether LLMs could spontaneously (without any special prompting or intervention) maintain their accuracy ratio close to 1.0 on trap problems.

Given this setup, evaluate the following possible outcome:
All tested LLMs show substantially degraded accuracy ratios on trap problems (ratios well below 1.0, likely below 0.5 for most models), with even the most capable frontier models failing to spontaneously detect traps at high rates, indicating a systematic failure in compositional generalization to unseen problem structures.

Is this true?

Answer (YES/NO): NO